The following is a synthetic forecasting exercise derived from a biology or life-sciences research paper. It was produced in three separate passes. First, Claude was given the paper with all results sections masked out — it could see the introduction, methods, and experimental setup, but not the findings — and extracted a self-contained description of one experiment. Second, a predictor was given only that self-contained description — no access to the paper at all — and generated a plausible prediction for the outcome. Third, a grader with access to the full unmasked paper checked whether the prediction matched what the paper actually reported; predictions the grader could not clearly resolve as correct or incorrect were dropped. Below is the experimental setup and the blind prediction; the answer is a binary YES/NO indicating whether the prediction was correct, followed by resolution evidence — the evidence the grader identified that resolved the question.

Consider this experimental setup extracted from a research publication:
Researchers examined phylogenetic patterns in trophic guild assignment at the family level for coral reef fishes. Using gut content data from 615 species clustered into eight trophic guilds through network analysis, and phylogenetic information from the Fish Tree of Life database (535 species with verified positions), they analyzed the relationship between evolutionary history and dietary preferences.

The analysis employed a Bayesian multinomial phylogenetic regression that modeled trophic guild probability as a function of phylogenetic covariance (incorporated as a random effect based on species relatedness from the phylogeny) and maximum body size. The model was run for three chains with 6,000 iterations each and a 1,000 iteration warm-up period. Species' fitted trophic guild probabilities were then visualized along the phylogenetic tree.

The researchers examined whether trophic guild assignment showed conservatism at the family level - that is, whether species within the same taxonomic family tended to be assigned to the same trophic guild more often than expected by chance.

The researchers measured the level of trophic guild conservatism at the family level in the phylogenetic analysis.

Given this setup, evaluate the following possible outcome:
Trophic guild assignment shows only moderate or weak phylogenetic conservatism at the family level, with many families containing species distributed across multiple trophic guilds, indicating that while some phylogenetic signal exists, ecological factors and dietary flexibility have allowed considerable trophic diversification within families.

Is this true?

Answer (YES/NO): NO